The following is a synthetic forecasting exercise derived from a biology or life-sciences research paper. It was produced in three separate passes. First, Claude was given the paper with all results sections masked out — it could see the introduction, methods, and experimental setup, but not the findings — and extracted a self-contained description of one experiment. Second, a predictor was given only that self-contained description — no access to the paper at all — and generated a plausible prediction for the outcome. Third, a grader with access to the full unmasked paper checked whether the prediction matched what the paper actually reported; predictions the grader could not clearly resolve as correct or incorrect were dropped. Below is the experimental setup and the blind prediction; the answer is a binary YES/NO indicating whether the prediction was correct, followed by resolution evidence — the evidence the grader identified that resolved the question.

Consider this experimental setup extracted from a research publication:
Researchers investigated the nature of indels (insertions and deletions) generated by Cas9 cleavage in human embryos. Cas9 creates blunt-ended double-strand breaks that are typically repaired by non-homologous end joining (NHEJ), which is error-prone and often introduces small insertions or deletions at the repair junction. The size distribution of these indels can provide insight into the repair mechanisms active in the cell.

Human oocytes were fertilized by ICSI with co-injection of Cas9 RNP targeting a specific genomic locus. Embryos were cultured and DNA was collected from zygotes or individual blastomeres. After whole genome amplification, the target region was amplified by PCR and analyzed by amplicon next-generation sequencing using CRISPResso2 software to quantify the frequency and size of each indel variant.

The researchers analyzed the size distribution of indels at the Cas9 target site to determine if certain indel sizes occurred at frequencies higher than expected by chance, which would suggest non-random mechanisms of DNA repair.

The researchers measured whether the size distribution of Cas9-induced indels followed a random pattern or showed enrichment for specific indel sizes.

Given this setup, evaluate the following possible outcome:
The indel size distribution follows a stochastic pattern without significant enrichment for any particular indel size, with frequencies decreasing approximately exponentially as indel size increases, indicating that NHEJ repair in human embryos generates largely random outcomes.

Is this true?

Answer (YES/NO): NO